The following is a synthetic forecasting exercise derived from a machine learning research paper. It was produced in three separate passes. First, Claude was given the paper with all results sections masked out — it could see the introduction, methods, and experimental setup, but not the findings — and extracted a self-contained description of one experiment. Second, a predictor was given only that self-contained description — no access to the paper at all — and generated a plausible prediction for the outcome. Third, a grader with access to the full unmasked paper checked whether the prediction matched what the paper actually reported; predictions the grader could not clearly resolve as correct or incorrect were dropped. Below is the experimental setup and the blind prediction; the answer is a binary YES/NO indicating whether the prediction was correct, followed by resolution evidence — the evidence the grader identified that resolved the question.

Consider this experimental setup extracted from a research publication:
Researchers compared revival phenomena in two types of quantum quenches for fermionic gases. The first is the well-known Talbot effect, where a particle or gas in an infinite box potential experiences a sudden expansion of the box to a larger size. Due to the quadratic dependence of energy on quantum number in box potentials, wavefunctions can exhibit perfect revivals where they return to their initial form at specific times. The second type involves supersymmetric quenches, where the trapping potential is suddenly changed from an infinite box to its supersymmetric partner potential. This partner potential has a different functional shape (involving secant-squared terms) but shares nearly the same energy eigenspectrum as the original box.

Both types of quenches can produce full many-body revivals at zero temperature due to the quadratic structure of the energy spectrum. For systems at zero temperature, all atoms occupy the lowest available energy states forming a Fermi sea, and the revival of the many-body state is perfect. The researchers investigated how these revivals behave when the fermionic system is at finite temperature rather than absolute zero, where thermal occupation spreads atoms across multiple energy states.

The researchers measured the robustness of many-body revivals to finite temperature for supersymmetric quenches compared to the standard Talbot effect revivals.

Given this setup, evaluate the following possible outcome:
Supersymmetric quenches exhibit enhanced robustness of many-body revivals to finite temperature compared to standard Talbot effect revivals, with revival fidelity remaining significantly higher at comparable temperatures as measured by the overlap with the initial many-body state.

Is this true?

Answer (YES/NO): YES